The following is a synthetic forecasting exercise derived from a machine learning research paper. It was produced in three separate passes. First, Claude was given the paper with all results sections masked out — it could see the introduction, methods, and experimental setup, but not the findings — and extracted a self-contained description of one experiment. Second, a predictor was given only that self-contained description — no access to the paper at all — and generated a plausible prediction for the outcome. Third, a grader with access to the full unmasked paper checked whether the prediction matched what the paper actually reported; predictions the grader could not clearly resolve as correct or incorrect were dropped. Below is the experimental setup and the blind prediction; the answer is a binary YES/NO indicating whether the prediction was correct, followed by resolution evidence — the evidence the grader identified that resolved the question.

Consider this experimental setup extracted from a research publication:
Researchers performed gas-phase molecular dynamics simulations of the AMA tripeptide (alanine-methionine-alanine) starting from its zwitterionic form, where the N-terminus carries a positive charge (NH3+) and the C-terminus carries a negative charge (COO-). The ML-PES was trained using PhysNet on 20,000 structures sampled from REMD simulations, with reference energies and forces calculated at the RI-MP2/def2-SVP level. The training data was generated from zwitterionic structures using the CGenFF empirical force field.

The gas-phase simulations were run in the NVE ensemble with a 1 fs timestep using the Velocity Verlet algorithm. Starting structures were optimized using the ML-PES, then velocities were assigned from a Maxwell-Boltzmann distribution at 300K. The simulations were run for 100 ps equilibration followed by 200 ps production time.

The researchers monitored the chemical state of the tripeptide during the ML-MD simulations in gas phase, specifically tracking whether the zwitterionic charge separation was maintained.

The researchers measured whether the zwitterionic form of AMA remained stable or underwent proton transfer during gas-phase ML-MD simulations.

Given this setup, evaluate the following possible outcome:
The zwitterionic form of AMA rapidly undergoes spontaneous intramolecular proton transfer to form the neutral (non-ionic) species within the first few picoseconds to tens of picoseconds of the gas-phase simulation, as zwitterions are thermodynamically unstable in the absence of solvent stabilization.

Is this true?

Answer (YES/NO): NO